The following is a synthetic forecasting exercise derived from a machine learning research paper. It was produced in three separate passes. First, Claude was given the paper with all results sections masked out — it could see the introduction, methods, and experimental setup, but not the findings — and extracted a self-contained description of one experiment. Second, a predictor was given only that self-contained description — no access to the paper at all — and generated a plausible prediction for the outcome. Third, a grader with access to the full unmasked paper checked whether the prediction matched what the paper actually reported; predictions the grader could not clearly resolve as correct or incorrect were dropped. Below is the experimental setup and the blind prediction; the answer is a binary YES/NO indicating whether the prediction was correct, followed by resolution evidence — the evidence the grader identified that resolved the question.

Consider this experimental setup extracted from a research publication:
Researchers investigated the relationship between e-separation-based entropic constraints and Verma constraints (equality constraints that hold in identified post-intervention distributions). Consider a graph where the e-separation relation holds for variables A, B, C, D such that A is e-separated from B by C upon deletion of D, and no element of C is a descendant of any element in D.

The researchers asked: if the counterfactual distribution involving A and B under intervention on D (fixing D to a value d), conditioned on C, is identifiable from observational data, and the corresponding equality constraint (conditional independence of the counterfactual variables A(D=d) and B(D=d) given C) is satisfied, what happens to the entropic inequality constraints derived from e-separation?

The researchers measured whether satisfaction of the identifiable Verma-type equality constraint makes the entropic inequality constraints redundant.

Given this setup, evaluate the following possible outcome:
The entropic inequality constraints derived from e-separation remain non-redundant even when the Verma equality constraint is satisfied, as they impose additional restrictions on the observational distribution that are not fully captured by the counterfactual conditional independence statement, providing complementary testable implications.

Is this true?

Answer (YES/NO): NO